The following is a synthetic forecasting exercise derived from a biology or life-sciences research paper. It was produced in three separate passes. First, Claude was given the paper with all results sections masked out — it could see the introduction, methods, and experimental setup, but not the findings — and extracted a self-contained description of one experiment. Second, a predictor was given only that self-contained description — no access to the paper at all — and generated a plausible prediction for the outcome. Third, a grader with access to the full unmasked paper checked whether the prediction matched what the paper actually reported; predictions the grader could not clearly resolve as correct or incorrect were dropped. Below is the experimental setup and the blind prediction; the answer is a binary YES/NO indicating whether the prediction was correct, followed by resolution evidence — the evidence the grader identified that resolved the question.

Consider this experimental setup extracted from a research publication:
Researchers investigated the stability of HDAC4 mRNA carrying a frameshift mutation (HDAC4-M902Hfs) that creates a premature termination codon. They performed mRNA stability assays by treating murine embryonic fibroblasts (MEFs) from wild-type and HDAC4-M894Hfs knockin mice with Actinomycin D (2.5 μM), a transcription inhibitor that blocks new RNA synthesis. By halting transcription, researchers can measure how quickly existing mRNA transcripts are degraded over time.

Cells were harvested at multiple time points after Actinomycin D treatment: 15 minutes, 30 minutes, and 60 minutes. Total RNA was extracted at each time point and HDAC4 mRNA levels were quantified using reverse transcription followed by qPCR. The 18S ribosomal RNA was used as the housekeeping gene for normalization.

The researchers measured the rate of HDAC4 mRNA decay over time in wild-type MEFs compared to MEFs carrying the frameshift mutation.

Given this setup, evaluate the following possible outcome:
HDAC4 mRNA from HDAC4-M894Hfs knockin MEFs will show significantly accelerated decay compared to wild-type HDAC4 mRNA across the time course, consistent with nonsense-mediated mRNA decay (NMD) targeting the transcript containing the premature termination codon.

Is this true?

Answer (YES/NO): YES